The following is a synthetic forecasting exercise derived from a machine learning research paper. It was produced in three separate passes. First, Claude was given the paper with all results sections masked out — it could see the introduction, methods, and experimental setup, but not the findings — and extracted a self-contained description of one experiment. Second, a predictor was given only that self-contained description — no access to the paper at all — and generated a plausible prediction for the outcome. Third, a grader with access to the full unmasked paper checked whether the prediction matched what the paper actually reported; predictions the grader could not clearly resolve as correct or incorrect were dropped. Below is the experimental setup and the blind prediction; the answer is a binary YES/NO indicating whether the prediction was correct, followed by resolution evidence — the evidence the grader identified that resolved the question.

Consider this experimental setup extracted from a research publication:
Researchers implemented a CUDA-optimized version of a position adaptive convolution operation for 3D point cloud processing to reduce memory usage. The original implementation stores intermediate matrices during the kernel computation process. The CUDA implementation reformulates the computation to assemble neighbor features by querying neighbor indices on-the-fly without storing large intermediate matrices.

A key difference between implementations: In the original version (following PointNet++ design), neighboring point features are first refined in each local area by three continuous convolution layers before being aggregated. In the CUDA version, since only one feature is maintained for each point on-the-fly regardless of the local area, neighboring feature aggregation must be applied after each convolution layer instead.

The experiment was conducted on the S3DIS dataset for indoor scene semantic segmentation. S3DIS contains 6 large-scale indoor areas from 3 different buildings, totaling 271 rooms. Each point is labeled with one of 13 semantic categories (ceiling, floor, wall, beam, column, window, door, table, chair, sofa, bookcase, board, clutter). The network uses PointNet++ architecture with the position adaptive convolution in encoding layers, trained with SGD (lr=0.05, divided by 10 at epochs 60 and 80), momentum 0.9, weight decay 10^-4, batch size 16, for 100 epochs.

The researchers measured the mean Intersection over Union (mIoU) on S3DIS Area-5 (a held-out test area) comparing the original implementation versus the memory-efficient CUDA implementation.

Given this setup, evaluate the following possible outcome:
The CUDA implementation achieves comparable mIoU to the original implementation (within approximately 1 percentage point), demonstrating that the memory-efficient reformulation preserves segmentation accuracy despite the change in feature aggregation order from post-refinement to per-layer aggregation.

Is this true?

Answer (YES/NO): YES